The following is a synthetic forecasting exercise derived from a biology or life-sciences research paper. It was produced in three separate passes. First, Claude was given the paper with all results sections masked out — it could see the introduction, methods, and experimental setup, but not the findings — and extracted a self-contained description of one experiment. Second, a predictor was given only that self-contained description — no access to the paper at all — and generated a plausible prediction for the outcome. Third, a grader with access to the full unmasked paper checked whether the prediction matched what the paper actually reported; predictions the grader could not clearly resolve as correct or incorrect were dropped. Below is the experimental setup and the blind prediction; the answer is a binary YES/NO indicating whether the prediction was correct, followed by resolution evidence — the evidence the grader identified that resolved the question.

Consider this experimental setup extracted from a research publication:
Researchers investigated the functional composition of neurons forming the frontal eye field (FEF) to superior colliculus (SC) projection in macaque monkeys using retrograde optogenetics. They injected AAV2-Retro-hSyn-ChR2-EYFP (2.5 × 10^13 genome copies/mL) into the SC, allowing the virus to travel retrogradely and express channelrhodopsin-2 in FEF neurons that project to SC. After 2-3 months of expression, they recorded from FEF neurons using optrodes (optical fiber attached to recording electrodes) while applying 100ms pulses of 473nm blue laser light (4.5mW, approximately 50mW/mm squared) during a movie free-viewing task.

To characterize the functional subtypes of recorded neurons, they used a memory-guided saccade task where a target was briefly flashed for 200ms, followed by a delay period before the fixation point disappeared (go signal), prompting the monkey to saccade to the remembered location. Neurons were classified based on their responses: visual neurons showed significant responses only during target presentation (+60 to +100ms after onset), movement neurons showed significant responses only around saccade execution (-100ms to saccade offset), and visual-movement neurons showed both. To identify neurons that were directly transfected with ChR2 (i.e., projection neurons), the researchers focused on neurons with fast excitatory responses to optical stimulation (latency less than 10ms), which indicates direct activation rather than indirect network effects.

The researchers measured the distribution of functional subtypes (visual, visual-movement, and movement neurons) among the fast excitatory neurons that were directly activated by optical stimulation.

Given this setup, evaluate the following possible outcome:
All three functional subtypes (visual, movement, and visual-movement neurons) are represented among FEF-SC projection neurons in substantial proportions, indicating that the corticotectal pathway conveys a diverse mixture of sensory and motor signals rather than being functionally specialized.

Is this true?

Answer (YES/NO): YES